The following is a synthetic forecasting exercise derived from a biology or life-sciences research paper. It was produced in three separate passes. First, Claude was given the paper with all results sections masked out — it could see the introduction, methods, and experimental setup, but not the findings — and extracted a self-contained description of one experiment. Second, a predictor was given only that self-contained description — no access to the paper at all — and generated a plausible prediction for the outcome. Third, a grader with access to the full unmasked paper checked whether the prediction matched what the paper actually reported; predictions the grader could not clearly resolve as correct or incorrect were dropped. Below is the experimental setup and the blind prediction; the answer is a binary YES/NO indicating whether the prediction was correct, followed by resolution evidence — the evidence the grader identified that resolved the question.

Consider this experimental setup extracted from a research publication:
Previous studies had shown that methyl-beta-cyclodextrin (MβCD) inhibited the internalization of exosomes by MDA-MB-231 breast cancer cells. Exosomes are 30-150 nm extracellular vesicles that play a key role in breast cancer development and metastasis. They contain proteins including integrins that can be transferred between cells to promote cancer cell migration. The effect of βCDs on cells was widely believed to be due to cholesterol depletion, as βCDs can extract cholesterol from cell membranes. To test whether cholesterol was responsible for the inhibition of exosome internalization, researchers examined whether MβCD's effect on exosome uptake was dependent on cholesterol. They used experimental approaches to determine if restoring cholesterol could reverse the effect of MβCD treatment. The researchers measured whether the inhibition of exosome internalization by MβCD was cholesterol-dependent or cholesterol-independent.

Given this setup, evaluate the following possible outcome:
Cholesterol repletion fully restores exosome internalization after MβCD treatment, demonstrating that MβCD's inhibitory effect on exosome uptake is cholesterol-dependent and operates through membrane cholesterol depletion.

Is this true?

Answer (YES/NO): NO